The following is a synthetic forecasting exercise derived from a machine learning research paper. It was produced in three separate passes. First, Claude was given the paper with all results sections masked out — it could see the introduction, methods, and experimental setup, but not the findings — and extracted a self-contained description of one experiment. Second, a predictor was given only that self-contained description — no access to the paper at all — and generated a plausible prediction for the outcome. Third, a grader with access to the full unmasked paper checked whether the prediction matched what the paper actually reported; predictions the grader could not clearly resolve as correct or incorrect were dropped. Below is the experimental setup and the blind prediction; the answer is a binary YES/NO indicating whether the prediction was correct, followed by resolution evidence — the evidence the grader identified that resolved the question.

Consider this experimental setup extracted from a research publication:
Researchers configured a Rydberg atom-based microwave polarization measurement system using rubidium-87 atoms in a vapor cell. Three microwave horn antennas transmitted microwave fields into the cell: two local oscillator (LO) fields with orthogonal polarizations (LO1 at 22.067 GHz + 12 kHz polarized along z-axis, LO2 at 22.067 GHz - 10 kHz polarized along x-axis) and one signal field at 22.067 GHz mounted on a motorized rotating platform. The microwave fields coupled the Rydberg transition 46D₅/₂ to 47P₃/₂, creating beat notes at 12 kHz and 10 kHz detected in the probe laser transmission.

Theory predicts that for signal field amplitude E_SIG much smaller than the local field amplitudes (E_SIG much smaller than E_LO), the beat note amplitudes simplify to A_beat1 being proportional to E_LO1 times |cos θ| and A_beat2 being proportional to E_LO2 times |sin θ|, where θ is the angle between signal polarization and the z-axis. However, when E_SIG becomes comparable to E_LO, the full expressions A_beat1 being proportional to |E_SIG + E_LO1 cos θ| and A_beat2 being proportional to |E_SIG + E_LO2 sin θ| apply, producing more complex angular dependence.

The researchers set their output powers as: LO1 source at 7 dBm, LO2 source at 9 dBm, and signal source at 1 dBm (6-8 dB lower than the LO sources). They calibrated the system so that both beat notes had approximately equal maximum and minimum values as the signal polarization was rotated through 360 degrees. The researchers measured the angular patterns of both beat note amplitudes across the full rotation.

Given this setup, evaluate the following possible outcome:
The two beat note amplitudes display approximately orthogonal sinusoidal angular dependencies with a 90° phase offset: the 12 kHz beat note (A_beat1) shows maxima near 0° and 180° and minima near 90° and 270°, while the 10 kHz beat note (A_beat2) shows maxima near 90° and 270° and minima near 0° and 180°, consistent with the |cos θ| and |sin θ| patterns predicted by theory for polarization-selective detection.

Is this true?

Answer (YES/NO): YES